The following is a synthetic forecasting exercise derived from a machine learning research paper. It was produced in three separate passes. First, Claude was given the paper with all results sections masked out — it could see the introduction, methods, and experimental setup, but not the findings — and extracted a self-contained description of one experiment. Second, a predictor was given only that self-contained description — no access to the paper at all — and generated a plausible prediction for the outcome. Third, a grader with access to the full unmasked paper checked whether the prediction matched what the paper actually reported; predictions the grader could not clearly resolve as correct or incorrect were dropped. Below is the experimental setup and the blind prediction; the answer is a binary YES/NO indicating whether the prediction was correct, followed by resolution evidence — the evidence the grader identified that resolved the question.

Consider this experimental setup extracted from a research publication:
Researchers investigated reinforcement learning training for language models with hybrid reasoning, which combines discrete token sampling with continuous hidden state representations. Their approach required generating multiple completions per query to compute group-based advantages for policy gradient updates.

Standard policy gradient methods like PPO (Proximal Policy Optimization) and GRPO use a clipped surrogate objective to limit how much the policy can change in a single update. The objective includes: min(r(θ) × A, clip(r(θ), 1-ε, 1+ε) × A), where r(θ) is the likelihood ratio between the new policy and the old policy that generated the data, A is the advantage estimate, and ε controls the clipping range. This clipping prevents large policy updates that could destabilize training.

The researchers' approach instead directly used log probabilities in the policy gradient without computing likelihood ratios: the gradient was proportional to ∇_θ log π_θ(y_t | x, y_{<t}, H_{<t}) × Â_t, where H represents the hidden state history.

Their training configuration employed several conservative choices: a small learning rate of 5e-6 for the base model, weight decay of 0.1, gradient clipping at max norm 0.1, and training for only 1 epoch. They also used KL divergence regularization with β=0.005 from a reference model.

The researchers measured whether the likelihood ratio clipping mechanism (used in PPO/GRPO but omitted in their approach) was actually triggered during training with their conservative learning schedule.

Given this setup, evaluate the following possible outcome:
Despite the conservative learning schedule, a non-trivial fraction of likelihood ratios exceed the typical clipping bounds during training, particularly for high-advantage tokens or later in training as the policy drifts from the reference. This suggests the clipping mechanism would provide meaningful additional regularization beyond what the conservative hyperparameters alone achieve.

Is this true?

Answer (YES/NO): NO